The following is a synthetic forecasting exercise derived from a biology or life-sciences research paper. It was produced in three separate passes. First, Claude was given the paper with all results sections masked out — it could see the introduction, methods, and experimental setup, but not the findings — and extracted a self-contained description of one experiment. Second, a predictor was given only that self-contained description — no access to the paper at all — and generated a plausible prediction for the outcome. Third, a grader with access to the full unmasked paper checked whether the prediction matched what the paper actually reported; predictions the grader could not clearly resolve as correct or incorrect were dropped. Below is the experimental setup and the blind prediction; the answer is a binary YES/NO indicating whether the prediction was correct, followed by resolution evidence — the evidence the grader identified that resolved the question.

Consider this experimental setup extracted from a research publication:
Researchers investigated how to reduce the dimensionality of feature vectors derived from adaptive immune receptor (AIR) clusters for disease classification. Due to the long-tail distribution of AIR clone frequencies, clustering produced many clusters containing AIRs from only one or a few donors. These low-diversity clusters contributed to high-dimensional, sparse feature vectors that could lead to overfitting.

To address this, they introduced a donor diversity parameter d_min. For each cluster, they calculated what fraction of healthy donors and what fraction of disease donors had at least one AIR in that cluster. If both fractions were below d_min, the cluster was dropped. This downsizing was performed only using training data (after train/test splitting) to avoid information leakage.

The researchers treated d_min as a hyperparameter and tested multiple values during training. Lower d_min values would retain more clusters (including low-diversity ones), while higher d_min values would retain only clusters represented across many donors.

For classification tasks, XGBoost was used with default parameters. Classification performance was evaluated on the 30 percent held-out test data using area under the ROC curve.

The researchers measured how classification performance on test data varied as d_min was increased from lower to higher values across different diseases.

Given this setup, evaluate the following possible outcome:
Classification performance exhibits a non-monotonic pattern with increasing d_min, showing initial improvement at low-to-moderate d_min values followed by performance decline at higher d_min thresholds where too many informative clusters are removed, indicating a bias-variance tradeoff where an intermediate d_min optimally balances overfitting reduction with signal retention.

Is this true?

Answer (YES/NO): NO